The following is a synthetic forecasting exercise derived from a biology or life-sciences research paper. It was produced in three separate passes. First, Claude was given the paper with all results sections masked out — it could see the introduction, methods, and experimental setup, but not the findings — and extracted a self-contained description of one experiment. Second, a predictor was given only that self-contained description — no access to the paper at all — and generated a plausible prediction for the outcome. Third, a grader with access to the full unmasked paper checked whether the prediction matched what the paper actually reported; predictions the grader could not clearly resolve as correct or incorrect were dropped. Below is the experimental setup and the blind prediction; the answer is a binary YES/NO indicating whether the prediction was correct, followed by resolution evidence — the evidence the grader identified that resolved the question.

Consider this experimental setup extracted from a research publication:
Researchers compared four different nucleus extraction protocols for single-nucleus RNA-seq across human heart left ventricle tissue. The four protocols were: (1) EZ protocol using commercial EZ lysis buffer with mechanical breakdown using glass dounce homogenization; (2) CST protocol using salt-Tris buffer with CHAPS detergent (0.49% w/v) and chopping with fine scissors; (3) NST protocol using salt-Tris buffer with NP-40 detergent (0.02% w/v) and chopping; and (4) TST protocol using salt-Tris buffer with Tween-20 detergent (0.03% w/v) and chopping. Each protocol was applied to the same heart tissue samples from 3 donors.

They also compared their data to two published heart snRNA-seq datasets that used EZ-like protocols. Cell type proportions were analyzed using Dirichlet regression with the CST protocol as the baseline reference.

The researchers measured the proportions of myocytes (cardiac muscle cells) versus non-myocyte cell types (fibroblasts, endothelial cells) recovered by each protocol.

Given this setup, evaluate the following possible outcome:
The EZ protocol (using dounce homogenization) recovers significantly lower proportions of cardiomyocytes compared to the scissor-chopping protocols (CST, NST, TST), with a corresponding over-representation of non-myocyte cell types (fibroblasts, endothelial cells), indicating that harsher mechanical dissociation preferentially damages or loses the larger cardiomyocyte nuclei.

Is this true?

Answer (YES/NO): NO